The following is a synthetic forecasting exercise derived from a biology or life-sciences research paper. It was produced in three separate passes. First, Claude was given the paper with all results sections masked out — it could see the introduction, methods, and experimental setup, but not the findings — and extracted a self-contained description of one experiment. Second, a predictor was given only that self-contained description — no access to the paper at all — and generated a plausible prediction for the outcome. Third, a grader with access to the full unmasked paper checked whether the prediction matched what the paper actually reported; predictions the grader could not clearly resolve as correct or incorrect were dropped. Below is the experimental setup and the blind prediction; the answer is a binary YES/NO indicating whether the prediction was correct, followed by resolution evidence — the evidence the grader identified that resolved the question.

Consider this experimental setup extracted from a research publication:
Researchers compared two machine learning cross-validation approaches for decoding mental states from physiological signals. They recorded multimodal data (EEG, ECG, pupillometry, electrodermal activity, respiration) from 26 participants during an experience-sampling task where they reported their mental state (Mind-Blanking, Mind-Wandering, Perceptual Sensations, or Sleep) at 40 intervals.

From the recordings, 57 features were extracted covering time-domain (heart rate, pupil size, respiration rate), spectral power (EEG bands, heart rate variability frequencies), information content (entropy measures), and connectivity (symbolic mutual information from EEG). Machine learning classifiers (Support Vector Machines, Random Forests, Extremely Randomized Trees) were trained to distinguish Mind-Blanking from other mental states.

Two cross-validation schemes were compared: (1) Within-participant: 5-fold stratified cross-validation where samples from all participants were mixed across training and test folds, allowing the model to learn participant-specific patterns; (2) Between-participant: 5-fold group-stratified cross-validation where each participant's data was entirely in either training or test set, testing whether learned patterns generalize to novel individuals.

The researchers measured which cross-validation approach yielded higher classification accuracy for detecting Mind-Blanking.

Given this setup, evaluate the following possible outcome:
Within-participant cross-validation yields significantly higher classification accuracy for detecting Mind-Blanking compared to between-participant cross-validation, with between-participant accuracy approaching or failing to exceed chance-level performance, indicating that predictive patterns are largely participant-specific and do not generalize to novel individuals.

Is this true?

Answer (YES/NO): YES